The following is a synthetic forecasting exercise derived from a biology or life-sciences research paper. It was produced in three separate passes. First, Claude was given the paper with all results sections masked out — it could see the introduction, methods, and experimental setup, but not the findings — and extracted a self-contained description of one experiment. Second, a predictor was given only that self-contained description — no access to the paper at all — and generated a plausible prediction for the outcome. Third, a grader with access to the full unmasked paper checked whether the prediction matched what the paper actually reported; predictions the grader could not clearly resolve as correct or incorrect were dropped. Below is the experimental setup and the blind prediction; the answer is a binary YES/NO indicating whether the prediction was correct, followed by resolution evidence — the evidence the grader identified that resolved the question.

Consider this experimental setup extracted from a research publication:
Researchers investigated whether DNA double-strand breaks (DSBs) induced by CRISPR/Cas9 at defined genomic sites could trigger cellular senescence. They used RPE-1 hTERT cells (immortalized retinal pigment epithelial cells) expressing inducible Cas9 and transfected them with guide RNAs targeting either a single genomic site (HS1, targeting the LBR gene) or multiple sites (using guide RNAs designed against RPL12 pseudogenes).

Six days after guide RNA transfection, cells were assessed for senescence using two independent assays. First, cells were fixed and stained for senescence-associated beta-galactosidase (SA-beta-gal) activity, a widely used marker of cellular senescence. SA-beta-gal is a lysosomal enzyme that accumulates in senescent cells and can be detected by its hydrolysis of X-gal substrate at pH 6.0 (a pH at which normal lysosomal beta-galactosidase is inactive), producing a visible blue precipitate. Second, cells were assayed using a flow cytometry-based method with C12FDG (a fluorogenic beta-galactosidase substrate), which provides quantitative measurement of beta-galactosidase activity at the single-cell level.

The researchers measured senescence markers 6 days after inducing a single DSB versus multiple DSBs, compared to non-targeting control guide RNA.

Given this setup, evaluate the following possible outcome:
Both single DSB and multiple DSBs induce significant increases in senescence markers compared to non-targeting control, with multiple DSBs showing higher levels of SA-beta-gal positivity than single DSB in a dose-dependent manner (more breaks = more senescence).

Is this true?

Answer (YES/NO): NO